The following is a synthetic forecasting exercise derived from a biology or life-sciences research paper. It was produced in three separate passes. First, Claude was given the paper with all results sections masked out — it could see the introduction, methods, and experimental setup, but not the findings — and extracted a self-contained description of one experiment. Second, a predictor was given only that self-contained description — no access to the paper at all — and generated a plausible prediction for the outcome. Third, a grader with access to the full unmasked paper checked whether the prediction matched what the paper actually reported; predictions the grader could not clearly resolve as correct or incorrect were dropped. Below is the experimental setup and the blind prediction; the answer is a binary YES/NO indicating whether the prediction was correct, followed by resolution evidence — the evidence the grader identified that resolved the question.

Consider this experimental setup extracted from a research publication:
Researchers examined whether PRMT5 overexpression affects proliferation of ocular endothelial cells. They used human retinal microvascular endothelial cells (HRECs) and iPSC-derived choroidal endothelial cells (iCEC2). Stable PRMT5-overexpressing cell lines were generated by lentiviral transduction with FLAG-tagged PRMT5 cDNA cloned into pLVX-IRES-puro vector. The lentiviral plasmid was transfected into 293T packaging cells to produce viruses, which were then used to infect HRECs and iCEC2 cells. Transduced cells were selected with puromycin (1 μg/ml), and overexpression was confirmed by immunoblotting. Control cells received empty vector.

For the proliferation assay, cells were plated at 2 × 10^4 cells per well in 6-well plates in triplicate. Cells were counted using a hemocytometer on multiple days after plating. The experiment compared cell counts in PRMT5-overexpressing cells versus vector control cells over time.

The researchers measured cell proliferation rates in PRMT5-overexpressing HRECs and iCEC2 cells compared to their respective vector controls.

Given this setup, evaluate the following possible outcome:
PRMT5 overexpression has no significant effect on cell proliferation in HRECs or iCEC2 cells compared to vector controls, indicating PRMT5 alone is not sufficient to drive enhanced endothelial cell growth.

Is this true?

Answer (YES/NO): NO